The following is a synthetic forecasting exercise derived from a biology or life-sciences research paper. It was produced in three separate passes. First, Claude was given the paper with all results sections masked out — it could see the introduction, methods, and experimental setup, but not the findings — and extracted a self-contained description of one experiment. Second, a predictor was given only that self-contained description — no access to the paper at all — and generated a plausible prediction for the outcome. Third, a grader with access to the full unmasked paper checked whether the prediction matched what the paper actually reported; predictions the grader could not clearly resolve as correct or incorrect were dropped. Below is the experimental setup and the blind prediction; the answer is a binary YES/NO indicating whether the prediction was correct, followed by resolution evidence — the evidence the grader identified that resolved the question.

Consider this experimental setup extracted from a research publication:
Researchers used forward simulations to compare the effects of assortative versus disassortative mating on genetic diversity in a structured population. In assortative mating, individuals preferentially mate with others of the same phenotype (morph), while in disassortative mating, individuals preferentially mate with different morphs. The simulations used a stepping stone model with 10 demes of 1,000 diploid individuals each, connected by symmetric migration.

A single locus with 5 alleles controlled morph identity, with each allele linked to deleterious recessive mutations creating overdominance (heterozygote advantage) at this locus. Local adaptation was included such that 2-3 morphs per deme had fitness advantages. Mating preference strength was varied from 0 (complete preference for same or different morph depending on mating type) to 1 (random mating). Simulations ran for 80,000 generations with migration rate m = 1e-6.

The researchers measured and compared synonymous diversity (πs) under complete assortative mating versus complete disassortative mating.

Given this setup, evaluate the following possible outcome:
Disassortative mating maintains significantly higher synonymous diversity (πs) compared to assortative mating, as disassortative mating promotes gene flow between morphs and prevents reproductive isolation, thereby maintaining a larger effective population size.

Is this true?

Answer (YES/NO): YES